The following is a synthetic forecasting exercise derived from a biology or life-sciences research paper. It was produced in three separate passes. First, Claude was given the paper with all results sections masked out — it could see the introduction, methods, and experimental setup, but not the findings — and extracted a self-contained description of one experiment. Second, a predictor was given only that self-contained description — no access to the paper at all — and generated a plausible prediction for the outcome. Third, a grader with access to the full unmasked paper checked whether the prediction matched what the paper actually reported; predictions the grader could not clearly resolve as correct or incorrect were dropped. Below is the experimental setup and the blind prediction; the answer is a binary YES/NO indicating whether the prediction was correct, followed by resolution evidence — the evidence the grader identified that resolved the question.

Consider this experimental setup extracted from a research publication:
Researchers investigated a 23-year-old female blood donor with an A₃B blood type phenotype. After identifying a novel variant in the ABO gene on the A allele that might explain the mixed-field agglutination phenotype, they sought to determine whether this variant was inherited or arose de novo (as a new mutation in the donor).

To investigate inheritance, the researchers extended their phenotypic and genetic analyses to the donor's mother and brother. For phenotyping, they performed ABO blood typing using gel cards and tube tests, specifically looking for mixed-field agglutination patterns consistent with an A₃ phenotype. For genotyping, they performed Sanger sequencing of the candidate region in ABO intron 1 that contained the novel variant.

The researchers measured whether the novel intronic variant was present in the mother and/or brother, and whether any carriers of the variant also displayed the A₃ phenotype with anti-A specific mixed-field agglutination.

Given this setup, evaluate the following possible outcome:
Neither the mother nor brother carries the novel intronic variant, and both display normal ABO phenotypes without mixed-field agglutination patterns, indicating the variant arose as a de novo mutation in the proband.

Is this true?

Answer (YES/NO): NO